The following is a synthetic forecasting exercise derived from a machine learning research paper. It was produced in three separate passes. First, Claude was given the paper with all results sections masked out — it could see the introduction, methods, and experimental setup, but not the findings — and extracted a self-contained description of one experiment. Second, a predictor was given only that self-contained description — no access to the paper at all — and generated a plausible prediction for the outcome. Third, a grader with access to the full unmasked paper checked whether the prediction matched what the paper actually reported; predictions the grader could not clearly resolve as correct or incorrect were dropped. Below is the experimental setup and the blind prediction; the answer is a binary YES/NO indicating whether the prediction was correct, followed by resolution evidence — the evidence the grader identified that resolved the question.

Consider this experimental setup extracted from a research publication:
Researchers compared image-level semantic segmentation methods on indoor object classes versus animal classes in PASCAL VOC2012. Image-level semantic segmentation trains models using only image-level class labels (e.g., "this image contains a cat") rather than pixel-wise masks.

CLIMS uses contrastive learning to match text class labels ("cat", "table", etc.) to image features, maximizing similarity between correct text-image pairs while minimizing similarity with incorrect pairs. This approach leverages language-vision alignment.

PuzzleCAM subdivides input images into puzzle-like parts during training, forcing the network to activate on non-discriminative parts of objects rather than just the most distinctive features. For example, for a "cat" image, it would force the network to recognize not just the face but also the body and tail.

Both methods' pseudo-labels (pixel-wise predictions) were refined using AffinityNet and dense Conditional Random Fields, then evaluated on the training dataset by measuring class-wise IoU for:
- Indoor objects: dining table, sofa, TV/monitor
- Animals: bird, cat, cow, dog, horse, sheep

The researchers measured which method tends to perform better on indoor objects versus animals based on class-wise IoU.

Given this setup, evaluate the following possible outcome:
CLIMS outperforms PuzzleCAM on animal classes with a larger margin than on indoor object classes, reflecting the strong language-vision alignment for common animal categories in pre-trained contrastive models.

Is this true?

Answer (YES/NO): NO